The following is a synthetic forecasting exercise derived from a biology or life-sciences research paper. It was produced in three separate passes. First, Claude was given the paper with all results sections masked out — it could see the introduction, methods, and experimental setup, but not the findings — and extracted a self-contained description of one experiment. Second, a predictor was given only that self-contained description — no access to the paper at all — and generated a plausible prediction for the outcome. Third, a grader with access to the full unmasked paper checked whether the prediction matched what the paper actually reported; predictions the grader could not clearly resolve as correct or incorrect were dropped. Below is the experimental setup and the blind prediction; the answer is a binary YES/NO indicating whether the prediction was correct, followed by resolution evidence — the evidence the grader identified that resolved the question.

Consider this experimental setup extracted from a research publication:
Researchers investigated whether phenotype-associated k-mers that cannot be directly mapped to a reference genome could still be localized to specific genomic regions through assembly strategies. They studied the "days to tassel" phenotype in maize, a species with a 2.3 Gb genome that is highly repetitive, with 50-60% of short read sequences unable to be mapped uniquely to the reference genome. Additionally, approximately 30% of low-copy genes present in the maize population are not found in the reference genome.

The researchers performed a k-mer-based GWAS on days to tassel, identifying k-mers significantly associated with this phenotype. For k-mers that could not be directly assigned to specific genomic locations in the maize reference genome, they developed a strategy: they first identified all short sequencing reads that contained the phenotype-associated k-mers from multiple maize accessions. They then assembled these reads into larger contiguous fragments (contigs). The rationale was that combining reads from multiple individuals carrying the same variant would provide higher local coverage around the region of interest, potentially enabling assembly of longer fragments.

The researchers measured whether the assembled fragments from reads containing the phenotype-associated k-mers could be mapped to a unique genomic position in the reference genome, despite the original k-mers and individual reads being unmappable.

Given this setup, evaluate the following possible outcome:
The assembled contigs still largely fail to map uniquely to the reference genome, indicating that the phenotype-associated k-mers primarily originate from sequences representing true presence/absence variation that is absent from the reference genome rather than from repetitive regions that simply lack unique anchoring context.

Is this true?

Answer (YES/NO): NO